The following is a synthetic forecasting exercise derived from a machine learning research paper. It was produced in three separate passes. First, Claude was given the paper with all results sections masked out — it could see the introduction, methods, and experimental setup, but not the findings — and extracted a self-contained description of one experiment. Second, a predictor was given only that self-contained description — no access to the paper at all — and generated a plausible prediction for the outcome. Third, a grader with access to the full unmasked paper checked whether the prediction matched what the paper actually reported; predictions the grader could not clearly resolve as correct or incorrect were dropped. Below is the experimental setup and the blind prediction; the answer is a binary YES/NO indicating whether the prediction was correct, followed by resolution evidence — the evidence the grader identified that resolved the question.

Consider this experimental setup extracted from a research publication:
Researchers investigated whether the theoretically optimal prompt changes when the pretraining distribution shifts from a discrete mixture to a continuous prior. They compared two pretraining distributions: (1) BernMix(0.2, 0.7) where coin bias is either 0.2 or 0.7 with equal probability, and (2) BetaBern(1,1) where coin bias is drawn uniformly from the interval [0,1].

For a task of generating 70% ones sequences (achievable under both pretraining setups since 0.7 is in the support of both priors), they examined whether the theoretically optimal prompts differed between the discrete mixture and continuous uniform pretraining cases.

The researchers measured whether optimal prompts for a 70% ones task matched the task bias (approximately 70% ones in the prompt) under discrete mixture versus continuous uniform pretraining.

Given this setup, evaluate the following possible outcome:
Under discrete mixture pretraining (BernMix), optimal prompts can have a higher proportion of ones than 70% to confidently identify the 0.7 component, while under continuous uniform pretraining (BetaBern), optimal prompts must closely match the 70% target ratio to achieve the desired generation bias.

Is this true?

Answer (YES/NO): YES